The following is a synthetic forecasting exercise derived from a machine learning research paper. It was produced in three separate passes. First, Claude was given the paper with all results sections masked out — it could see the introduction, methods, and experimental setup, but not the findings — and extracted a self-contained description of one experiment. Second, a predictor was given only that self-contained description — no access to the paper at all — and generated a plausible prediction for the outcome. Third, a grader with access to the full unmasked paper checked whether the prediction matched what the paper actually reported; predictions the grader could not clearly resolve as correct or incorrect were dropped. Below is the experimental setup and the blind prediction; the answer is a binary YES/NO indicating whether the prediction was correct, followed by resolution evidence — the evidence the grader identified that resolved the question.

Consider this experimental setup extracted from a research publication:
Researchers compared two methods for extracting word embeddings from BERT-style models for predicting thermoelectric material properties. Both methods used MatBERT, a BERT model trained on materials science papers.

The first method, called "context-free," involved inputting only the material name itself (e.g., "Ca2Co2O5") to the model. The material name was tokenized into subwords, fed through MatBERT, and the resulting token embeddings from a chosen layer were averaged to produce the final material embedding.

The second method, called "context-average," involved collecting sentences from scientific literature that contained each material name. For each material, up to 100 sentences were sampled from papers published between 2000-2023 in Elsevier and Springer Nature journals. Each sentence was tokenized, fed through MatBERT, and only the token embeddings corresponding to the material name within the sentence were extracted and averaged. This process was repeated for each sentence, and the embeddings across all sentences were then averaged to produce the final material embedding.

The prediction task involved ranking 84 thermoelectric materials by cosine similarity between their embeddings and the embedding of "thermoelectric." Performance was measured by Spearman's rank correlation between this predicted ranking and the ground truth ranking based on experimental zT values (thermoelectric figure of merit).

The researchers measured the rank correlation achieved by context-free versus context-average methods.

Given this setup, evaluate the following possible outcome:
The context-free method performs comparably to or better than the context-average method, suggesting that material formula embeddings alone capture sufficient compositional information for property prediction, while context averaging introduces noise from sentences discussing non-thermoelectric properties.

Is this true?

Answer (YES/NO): NO